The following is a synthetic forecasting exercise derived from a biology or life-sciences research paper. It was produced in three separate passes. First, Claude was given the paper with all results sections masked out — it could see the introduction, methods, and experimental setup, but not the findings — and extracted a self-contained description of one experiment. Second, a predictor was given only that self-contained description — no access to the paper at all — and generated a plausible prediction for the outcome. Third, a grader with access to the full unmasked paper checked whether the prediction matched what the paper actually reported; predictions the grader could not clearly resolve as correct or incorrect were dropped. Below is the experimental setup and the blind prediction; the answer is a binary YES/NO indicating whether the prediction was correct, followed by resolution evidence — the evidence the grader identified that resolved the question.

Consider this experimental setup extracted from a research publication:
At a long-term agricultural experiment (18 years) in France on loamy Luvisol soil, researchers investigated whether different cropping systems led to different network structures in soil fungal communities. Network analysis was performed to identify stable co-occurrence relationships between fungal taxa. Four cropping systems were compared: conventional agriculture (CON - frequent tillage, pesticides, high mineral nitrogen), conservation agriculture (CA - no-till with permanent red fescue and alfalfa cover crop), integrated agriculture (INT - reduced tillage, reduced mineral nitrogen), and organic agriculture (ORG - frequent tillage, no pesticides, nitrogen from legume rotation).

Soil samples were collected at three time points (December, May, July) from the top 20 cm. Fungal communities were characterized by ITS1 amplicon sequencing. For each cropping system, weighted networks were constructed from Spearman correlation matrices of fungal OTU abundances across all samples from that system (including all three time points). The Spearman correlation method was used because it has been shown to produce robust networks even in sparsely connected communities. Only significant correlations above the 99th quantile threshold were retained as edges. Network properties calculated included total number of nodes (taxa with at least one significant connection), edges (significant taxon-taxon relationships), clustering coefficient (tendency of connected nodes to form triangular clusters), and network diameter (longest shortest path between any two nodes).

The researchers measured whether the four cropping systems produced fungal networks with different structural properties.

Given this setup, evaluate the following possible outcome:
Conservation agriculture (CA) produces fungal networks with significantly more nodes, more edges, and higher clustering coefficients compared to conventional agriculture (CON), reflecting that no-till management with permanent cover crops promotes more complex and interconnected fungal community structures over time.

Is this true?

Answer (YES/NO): NO